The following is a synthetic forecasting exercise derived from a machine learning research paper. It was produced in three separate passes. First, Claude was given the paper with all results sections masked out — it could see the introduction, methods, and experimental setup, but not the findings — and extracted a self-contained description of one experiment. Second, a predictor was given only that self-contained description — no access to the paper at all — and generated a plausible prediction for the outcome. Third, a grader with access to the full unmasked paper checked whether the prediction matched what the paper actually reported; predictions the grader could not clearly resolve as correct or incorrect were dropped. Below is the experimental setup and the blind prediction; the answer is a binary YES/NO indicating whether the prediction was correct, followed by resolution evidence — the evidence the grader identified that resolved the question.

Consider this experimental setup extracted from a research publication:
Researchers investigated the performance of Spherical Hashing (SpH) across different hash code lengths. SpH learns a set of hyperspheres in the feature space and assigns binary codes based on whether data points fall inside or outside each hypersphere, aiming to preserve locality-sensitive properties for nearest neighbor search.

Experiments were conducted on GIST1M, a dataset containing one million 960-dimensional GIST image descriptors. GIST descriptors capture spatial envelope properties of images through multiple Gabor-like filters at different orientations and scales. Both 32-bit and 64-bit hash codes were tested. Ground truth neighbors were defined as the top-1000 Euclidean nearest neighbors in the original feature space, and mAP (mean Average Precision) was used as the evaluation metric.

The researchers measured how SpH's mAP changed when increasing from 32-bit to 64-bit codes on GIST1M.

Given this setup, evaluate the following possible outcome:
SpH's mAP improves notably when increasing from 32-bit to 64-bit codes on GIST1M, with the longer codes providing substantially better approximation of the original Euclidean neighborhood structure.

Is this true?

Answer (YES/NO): YES